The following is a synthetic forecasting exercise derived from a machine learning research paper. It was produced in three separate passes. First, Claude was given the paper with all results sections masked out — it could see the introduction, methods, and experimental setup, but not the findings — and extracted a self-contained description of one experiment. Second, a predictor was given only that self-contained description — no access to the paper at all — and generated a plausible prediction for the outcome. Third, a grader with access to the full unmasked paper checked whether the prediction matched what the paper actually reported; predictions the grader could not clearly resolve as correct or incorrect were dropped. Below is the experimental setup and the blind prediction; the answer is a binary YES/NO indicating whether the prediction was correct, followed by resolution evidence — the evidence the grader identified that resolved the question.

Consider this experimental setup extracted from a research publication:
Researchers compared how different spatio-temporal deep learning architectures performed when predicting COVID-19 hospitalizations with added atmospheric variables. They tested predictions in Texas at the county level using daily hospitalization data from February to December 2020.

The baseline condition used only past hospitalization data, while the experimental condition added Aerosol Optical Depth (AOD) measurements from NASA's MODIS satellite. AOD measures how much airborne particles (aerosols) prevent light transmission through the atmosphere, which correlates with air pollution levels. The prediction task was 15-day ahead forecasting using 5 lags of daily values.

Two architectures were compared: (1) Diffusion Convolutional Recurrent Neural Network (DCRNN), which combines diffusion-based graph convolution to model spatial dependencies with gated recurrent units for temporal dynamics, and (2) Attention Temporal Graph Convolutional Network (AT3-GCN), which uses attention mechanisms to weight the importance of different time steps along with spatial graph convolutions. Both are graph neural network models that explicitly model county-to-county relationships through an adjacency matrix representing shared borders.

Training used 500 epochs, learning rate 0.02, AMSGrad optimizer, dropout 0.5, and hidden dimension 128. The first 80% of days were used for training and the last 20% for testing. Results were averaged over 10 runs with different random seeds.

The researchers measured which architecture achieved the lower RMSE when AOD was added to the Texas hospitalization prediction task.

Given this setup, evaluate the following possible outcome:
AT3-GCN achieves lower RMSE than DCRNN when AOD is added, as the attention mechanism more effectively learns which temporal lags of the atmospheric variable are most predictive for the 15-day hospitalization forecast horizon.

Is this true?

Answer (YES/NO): NO